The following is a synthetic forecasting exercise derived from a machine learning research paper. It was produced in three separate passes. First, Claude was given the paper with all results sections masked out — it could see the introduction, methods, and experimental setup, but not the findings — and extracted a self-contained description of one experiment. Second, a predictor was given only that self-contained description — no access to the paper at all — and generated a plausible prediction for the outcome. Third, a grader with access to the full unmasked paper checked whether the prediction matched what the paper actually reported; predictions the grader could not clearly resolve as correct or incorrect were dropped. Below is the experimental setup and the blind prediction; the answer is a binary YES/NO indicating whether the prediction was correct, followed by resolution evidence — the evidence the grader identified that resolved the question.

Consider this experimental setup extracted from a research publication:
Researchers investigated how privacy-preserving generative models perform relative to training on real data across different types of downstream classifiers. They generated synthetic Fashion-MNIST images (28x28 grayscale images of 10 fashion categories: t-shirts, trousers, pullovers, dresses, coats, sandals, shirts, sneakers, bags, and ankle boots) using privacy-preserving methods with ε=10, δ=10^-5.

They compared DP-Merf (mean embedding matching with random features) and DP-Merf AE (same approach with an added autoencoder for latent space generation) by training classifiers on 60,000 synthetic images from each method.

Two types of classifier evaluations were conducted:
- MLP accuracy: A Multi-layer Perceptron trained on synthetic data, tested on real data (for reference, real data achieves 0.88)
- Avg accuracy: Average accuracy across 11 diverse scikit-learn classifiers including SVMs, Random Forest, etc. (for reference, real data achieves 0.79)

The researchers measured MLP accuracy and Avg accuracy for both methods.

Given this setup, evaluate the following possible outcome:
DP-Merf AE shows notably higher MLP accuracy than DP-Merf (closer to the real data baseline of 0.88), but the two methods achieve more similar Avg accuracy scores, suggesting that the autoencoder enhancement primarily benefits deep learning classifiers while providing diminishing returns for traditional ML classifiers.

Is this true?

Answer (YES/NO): NO